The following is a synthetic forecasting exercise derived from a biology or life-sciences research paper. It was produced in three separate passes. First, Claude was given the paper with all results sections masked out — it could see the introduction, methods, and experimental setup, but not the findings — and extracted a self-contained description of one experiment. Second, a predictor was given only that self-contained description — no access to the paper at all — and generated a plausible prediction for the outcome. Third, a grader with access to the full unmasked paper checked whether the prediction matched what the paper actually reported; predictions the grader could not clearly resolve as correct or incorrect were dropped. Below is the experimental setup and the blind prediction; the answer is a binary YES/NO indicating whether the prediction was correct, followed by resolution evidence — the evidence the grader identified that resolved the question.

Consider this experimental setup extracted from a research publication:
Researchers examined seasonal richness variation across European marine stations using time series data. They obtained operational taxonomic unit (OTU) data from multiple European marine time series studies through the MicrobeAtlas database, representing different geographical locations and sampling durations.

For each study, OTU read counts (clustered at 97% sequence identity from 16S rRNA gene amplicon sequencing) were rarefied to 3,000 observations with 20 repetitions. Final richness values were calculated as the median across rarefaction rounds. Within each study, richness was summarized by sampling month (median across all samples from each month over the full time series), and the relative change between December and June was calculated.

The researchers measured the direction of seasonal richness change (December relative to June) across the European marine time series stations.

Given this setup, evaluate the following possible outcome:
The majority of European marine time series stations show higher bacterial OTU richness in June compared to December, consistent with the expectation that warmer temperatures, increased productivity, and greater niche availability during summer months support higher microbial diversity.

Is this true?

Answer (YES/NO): NO